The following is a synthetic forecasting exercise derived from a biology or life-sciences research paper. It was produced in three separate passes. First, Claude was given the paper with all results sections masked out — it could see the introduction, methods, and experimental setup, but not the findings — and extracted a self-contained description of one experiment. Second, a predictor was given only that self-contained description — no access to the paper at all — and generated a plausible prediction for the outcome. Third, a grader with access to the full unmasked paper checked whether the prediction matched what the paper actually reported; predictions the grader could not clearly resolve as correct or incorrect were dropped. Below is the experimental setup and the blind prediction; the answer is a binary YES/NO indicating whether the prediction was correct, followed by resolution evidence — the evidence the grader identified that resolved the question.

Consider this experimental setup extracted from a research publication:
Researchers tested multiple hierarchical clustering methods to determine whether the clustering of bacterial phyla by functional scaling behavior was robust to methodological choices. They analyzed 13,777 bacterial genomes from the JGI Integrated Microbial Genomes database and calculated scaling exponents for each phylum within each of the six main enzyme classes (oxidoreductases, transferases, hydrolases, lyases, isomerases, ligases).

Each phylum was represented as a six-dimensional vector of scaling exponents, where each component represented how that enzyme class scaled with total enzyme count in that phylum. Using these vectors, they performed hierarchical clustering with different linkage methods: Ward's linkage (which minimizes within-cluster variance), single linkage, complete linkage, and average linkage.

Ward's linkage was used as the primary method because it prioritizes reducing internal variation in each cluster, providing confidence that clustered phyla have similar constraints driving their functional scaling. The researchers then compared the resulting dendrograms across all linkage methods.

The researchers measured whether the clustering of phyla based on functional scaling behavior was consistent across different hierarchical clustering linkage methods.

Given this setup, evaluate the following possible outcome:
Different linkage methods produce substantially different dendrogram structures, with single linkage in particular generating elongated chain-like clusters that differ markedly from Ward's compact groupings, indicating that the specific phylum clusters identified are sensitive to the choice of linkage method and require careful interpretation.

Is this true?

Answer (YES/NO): NO